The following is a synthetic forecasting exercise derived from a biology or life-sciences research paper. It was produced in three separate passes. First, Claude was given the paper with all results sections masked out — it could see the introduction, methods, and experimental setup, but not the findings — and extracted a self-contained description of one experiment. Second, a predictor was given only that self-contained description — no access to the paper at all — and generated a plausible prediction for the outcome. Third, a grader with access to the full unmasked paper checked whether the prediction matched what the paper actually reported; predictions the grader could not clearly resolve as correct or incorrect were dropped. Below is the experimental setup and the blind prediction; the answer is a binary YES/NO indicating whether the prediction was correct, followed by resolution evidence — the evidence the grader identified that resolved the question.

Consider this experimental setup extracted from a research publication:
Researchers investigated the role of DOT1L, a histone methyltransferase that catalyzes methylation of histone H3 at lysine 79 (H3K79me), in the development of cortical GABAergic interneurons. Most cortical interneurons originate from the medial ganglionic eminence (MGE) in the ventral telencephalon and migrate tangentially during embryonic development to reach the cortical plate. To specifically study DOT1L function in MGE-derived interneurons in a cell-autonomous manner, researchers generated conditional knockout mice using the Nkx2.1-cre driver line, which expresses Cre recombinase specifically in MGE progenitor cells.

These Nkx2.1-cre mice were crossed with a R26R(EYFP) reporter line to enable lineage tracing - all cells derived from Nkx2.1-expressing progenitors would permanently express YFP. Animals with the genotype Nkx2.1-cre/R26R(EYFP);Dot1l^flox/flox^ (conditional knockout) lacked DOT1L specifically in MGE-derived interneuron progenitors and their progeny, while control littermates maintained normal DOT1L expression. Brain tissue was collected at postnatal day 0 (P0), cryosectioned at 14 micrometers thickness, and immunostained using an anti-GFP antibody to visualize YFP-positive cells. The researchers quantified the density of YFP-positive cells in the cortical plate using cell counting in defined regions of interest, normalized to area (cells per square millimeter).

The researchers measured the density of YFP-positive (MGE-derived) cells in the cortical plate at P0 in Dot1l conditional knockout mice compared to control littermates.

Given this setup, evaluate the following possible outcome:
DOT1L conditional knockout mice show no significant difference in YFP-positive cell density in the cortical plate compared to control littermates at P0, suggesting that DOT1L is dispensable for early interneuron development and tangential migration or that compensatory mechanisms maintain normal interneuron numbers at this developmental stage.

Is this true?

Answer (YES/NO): NO